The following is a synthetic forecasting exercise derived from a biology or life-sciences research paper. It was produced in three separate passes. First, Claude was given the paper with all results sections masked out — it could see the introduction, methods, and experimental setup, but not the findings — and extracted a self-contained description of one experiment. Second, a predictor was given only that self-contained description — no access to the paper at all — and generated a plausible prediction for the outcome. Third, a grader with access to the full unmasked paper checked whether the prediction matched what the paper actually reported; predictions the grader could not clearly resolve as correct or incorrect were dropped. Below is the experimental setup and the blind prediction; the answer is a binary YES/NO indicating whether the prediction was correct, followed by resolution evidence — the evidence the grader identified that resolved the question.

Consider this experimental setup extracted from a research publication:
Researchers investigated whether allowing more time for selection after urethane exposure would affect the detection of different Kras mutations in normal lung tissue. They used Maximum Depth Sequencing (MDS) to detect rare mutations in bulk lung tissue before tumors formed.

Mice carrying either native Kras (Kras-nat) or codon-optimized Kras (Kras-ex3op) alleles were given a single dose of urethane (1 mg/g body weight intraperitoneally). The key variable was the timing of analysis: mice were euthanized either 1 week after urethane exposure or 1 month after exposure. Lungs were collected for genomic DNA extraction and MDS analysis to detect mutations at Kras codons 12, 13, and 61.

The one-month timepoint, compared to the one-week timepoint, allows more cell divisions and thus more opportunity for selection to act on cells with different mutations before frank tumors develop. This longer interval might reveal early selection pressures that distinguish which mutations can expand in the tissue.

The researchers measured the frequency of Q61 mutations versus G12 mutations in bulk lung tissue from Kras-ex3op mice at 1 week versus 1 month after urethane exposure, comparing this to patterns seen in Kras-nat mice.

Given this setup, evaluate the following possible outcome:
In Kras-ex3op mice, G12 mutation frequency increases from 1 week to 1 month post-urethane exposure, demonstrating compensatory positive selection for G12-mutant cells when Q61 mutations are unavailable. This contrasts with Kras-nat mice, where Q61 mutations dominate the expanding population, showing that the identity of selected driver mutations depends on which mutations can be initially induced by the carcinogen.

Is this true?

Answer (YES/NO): NO